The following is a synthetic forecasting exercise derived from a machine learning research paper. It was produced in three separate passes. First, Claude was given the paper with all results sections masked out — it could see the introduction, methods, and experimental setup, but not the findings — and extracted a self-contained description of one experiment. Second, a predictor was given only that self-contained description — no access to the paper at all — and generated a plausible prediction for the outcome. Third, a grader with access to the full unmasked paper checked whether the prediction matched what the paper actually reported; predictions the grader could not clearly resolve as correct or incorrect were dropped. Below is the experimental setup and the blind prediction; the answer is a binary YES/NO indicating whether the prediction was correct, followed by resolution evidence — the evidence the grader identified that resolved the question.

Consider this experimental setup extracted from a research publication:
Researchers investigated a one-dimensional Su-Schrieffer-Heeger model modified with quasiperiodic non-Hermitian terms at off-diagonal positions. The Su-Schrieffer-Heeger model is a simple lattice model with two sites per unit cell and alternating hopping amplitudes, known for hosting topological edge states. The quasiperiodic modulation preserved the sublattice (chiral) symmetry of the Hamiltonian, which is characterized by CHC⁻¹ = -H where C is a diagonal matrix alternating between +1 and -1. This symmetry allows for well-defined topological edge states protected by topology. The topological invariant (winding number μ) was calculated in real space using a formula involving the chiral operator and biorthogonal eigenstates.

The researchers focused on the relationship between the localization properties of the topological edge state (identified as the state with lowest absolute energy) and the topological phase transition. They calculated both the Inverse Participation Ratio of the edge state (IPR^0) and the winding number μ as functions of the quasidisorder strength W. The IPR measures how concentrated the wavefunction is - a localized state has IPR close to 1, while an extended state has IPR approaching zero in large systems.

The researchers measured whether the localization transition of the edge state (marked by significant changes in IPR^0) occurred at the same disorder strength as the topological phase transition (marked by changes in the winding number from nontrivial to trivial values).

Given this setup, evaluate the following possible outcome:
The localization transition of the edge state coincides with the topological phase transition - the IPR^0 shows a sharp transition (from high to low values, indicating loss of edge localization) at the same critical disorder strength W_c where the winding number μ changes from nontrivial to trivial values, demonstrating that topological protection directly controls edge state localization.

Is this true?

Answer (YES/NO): YES